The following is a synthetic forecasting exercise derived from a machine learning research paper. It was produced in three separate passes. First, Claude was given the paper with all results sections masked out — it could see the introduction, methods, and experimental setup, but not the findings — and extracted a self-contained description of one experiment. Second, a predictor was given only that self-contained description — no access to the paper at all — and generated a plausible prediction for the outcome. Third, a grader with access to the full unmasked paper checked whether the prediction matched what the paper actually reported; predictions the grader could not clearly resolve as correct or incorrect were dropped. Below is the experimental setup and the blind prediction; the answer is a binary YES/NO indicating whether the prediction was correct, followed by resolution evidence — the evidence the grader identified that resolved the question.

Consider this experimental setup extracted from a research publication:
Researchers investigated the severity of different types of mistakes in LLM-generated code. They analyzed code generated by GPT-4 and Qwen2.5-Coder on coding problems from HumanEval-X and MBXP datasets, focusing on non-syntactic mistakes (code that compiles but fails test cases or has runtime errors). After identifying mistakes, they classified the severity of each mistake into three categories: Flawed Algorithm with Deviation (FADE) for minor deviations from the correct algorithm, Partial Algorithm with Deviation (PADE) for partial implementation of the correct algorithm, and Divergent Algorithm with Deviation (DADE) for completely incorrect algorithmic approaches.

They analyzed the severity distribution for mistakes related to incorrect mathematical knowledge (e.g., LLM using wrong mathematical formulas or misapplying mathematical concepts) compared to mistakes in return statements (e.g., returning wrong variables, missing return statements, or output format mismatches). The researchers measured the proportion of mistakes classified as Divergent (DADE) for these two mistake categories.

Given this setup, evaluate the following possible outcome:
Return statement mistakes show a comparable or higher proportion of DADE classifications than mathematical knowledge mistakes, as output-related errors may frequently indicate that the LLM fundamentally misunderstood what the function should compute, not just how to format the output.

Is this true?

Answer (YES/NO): NO